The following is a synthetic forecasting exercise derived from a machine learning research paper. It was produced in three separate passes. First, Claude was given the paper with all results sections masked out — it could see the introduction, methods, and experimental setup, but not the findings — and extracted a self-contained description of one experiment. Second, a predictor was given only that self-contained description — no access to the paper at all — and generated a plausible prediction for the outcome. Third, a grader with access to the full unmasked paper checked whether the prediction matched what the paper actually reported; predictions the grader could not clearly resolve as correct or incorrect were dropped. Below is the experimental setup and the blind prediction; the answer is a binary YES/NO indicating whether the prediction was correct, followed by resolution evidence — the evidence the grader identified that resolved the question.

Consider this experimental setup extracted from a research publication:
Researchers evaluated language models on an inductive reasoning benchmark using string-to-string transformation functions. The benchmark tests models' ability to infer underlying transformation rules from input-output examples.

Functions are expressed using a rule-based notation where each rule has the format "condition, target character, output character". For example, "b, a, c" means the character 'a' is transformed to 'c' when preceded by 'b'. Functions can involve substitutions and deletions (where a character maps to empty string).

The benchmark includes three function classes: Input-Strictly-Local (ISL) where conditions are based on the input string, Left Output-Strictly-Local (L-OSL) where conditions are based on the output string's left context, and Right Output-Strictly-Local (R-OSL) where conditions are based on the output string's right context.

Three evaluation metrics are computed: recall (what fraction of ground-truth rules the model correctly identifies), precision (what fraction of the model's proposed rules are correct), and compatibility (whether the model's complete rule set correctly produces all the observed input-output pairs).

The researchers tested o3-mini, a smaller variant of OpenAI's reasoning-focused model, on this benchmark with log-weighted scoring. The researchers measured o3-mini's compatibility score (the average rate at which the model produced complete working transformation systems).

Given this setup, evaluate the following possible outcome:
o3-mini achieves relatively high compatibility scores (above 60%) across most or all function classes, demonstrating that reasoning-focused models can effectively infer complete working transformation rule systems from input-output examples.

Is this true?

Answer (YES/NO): NO